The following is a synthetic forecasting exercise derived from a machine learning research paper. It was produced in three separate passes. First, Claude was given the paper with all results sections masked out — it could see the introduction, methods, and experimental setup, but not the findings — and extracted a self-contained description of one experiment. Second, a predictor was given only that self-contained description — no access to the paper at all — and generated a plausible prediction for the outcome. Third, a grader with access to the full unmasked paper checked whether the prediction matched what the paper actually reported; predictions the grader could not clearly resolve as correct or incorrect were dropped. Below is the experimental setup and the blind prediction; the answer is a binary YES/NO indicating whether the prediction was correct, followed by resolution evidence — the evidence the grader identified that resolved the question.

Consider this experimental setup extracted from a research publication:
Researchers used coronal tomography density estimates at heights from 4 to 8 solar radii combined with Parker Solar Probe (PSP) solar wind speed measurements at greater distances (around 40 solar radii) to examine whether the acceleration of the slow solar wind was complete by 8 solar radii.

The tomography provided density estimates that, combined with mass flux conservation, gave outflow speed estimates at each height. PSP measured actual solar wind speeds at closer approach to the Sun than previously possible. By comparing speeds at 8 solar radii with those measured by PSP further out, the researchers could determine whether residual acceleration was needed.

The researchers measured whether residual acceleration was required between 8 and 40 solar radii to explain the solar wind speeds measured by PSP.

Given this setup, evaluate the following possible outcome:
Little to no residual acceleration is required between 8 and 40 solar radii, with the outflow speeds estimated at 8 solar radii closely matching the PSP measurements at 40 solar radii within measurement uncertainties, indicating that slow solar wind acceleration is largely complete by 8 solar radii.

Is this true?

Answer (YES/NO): NO